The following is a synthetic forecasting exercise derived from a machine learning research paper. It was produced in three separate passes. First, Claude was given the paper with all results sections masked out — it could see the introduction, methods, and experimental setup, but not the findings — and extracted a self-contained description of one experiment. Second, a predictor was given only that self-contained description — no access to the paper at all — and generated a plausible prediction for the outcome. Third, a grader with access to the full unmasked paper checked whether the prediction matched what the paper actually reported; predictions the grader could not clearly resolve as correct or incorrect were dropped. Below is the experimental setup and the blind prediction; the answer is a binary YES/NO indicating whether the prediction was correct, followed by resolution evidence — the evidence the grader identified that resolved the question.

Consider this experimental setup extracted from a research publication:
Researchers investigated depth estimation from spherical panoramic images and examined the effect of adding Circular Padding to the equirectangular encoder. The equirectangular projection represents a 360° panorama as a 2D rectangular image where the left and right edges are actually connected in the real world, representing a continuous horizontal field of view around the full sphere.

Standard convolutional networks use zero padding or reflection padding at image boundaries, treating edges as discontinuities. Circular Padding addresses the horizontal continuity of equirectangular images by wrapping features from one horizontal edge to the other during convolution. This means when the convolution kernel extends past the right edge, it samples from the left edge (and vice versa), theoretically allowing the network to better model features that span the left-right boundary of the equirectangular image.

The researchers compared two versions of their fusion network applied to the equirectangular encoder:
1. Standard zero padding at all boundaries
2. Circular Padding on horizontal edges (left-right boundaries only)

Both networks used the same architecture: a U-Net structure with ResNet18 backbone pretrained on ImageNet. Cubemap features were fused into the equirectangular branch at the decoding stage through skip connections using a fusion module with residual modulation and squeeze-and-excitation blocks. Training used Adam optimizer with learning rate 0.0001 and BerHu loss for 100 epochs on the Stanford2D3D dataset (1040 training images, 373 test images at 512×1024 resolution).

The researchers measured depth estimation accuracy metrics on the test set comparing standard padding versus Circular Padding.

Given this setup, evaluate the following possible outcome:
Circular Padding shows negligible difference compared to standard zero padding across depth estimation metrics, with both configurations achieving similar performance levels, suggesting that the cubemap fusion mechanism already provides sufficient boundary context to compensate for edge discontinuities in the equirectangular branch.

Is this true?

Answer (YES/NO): YES